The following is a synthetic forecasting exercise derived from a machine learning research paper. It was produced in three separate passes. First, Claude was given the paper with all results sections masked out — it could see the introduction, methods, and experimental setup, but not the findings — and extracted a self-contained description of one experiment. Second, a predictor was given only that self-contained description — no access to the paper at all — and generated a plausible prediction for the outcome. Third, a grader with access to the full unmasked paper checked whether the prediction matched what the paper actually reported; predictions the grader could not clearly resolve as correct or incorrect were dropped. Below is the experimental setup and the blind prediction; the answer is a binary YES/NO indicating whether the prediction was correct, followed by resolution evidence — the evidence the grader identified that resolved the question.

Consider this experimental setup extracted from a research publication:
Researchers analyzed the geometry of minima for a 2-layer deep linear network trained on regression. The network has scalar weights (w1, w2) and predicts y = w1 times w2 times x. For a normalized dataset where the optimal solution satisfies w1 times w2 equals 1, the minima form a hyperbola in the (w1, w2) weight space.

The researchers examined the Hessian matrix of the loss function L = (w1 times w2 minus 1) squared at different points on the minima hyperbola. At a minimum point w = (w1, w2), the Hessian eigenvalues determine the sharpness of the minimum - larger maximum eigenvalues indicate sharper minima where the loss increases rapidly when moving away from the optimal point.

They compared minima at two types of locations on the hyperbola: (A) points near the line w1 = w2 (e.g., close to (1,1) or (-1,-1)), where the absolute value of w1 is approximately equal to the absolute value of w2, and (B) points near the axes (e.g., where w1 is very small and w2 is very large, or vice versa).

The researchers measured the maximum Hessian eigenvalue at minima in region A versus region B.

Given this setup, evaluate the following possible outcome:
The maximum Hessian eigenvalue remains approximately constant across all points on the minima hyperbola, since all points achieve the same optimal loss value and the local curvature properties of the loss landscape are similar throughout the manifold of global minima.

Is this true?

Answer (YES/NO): NO